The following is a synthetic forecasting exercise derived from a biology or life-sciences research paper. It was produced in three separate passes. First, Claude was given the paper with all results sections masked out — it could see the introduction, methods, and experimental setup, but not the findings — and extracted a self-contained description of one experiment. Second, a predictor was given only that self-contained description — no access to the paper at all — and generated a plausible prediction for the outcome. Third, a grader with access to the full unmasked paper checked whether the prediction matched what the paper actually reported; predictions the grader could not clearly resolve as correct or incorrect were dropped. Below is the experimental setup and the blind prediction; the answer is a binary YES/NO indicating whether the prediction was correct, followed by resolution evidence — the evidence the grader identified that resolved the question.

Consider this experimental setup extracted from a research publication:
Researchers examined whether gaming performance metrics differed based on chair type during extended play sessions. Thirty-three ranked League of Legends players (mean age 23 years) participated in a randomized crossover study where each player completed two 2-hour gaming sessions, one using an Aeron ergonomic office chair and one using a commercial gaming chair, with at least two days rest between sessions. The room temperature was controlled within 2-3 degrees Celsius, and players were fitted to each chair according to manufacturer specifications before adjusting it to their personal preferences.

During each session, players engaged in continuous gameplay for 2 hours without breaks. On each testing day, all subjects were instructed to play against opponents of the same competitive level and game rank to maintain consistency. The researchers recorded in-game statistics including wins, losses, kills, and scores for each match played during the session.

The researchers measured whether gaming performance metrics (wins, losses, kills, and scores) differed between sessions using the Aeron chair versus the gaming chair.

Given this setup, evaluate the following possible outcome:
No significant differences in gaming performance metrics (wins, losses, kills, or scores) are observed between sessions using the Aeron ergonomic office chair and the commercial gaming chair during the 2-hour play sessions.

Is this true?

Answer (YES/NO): NO